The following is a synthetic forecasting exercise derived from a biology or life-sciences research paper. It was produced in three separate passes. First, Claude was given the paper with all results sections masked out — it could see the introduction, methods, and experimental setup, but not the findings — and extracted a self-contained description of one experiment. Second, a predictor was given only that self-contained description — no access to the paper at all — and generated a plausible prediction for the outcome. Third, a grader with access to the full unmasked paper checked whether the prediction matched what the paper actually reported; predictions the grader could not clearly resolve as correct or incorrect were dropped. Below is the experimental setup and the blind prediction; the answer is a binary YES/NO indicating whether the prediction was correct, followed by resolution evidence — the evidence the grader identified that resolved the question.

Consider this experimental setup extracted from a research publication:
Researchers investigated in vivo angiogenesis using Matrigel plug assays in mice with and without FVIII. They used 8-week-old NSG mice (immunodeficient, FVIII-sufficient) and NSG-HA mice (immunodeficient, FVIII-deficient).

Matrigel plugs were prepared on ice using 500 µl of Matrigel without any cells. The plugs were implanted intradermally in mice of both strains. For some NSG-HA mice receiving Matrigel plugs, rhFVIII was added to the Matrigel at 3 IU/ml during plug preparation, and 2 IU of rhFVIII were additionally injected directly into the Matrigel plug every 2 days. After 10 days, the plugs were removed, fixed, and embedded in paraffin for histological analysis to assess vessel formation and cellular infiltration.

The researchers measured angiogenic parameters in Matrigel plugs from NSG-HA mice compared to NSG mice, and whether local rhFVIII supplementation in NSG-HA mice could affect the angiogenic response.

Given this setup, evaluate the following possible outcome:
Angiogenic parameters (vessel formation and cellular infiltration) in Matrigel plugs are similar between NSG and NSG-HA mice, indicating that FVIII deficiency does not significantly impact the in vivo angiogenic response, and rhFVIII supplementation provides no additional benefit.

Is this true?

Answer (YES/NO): NO